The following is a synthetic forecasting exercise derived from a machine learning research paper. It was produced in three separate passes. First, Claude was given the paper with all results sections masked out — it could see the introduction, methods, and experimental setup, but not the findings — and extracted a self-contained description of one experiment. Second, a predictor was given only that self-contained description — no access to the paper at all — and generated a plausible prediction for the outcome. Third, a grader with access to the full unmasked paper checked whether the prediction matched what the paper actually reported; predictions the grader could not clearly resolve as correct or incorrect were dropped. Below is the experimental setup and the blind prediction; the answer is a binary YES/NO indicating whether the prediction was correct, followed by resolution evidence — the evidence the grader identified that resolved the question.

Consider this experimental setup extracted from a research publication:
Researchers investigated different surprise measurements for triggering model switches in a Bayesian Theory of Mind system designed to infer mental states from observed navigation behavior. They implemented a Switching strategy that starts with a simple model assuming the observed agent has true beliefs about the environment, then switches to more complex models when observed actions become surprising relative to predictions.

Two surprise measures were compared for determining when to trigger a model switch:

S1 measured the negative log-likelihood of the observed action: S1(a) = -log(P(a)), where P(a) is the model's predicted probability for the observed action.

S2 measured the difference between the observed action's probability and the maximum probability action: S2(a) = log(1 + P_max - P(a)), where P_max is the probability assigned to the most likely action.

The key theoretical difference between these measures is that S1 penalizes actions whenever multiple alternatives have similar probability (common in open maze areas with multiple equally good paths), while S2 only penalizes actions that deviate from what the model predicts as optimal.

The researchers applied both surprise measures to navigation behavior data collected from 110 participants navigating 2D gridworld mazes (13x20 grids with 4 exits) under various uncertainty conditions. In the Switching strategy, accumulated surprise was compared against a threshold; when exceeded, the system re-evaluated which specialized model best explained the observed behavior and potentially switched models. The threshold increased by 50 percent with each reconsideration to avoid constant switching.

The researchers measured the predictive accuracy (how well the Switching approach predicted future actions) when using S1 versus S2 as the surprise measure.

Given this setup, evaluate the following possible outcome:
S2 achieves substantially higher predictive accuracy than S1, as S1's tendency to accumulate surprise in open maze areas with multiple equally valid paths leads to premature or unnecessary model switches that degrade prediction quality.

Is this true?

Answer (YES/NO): NO